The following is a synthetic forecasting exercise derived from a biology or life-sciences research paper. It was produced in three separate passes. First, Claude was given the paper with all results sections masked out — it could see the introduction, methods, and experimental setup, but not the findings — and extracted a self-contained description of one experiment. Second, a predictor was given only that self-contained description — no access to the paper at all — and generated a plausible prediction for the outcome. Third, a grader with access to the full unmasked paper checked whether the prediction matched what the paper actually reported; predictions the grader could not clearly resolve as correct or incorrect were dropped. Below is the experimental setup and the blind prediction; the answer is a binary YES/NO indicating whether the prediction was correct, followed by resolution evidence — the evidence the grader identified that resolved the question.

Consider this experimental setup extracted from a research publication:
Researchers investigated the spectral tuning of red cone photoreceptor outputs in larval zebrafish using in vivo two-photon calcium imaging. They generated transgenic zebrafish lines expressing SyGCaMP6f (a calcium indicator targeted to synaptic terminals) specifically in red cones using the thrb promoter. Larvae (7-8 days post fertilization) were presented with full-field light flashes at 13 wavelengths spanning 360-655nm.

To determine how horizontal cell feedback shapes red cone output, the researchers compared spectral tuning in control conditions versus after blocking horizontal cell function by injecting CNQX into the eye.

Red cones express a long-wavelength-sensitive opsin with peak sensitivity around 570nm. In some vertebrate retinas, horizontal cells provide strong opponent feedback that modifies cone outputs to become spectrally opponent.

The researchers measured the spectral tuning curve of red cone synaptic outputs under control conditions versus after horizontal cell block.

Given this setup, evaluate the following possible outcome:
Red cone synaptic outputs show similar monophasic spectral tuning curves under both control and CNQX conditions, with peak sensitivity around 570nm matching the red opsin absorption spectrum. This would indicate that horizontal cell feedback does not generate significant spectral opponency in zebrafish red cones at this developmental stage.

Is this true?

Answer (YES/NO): NO